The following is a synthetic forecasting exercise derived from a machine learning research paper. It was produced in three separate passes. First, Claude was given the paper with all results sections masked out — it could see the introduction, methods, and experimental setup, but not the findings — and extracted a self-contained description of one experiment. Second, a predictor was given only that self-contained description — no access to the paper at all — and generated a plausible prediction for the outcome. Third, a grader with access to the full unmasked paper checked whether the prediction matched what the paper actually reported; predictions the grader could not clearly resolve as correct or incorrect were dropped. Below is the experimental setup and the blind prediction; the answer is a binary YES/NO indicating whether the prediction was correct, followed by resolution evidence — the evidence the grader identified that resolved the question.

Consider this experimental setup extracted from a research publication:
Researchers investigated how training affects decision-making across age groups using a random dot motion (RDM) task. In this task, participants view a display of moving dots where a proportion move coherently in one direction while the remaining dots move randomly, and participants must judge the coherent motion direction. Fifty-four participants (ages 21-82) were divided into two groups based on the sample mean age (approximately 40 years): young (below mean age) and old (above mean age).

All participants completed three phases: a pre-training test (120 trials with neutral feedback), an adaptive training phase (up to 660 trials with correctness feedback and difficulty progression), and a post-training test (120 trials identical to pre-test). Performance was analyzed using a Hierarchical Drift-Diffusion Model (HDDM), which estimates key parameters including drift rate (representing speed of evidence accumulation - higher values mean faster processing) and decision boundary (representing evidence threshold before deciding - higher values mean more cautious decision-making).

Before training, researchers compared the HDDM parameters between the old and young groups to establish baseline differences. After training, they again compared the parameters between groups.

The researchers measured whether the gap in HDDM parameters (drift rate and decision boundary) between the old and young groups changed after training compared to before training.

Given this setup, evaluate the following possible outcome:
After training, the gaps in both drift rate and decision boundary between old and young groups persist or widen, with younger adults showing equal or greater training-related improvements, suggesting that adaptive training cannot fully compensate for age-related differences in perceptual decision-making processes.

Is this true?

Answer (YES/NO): NO